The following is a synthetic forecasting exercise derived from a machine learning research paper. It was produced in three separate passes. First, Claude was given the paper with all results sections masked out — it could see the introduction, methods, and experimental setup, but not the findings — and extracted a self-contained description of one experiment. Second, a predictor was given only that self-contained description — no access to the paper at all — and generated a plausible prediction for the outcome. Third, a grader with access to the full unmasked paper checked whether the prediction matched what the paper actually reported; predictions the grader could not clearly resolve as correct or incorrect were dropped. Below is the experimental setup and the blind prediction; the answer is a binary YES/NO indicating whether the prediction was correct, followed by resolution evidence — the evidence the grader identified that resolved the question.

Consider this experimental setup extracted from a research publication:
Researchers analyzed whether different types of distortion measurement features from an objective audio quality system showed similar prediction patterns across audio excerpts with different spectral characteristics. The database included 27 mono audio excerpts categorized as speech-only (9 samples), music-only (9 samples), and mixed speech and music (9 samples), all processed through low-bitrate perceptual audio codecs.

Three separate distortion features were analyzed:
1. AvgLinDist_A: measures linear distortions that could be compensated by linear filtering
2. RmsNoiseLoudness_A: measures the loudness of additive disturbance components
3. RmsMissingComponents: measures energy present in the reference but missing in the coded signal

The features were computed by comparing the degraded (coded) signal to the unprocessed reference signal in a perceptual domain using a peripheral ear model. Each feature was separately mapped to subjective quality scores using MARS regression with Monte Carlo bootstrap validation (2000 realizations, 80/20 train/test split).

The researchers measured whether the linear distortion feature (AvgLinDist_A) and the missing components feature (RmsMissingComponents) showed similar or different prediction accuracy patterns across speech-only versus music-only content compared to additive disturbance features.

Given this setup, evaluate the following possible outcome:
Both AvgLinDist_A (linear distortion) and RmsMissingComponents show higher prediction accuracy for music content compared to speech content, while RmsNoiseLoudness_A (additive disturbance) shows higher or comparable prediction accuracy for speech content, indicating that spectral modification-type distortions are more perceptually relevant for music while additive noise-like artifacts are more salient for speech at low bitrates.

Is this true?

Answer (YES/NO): YES